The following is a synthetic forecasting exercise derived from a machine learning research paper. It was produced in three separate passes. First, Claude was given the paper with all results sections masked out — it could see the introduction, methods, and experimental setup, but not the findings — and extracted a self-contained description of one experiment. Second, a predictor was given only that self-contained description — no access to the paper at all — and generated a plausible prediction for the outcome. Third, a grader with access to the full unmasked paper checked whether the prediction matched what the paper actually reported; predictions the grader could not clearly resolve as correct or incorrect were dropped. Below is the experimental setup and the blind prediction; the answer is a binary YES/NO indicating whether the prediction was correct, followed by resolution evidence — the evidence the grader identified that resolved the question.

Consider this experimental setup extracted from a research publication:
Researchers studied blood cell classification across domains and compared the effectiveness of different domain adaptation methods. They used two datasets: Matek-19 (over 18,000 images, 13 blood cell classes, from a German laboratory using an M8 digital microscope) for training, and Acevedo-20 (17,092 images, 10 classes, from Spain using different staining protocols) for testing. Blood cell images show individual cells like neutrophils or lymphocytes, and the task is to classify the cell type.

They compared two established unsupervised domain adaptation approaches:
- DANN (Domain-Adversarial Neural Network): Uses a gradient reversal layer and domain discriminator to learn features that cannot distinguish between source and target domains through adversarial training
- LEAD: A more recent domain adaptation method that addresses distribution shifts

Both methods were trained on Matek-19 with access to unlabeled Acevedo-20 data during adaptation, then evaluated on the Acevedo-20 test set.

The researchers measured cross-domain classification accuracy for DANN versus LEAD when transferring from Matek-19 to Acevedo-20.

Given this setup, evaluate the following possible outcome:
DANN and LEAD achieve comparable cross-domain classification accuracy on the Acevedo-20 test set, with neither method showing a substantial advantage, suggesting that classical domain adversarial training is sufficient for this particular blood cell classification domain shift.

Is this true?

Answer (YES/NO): NO